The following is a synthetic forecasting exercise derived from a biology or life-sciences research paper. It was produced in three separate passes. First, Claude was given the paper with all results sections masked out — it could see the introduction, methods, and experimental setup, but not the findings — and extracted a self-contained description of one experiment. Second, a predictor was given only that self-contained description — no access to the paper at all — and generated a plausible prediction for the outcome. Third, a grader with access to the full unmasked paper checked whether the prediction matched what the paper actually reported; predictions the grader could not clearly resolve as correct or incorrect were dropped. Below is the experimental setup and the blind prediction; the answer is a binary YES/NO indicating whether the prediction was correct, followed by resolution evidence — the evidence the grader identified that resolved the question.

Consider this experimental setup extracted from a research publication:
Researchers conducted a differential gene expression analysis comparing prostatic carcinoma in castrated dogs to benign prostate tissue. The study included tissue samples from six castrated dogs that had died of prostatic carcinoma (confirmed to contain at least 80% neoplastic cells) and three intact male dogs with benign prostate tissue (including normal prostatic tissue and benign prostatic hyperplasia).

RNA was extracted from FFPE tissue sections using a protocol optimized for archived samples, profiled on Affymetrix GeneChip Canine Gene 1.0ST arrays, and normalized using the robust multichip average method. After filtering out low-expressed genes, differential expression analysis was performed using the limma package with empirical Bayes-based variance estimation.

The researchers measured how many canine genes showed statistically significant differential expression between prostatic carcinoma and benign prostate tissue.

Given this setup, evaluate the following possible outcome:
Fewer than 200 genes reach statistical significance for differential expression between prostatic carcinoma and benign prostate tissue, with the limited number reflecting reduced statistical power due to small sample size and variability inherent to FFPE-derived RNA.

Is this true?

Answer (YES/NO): YES